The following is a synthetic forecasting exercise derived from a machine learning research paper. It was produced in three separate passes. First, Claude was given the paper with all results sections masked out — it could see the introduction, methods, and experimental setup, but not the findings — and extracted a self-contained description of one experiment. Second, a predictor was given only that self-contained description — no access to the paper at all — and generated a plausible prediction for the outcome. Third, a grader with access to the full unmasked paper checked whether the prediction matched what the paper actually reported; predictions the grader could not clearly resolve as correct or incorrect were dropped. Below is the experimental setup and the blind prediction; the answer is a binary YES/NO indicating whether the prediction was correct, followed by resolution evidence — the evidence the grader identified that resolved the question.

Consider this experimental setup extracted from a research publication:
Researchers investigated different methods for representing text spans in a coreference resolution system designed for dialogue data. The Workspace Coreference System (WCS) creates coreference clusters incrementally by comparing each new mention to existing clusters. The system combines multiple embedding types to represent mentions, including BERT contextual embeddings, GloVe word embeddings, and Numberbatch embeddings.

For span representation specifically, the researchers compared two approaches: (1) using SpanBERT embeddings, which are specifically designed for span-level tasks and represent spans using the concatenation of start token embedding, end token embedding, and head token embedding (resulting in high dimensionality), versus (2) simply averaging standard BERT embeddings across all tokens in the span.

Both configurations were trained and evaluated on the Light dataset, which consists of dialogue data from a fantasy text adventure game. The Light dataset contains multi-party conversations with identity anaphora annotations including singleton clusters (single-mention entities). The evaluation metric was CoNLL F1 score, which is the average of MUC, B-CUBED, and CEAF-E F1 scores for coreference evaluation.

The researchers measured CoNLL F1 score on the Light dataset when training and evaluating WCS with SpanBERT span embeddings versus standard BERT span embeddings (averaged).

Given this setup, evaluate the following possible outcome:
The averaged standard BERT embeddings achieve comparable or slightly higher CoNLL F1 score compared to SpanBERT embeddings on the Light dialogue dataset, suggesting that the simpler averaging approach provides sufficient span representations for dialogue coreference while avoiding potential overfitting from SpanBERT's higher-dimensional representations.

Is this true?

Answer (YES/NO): YES